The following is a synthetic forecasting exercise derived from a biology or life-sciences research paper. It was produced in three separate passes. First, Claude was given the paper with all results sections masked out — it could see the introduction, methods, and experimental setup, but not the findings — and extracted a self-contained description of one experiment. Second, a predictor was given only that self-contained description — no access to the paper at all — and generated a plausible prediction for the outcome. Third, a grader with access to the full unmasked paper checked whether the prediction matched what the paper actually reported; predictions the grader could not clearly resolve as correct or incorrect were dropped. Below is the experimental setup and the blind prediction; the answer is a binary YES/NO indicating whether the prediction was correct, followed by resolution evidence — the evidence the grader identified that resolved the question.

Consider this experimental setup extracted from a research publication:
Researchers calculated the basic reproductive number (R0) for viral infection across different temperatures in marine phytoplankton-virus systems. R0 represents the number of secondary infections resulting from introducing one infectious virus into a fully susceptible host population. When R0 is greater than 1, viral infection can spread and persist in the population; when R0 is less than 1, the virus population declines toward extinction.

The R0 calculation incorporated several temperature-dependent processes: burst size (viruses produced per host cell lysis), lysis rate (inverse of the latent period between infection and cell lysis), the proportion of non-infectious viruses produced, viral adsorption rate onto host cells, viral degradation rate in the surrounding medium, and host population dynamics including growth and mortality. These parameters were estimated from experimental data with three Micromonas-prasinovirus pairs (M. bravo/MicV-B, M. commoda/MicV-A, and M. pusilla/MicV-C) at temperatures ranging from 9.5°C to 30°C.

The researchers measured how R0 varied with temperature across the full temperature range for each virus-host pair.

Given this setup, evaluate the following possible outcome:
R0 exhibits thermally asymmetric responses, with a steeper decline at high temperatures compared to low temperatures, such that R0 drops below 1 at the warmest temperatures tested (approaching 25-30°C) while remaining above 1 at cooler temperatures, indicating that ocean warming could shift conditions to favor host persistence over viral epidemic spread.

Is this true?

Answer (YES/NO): YES